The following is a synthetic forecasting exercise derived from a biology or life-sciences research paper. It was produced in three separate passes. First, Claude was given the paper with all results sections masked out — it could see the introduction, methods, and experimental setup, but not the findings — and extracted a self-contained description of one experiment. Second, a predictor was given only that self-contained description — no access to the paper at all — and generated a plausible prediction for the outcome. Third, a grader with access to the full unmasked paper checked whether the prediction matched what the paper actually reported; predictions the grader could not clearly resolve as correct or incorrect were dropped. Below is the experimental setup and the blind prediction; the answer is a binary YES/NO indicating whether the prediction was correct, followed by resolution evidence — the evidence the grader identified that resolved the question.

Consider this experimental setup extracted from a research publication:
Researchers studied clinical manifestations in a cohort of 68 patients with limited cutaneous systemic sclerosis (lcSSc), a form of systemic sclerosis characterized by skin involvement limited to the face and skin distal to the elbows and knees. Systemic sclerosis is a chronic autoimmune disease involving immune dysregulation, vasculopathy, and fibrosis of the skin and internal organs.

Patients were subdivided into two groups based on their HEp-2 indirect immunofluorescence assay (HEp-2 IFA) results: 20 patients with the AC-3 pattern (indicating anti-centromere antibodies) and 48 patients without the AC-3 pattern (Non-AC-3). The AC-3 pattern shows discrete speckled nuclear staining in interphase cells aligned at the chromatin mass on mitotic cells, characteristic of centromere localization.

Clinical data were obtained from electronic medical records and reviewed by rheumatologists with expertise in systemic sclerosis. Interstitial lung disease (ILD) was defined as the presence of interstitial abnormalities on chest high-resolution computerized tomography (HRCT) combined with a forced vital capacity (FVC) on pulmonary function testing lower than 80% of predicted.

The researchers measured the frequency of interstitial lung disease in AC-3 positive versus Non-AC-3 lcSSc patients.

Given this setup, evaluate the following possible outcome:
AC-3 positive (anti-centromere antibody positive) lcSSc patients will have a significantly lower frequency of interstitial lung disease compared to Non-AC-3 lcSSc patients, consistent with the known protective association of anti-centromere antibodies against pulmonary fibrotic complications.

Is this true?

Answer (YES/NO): YES